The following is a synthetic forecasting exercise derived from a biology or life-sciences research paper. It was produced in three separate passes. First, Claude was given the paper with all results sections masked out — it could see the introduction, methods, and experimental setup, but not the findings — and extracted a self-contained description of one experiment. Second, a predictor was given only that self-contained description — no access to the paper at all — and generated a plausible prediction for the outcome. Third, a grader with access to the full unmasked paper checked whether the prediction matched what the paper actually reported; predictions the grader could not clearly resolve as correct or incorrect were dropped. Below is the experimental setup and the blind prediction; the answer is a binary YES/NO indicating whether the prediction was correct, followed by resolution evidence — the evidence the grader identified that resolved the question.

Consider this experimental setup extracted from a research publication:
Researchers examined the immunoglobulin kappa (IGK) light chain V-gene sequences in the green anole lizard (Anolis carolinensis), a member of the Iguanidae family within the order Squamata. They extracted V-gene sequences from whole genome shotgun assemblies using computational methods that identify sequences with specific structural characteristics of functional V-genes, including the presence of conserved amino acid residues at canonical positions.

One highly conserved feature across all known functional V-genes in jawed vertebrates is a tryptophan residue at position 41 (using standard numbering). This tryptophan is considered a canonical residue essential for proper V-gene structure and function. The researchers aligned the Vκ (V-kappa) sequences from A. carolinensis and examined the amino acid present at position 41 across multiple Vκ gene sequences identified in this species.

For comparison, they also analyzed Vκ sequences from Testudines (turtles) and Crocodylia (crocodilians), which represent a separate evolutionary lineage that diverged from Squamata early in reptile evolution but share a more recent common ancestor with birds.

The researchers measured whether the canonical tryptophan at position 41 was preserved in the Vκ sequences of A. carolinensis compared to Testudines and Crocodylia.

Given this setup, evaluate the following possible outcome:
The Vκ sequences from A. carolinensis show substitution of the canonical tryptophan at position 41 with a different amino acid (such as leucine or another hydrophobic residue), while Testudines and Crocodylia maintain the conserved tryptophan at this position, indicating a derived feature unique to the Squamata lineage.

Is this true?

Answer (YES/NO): YES